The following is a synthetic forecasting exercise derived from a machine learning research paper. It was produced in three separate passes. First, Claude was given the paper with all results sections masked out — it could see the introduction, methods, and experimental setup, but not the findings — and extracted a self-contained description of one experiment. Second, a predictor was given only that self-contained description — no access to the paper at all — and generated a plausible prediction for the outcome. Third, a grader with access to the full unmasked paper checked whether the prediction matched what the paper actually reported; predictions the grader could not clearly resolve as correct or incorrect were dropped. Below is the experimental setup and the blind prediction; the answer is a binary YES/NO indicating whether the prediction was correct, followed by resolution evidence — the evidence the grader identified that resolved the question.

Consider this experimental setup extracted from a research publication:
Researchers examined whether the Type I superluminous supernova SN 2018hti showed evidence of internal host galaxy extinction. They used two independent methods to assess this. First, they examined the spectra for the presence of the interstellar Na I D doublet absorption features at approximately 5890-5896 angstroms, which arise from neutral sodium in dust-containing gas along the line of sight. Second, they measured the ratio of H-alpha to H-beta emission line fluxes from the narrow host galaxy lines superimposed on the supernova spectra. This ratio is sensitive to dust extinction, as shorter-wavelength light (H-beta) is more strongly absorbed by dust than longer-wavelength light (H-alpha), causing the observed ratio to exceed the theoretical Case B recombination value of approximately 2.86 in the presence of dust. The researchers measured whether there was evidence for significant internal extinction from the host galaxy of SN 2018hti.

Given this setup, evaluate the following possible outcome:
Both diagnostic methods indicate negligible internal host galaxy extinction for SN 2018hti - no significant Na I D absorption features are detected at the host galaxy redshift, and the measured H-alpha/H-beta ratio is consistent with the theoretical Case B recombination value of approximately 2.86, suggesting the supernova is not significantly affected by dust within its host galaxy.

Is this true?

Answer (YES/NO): YES